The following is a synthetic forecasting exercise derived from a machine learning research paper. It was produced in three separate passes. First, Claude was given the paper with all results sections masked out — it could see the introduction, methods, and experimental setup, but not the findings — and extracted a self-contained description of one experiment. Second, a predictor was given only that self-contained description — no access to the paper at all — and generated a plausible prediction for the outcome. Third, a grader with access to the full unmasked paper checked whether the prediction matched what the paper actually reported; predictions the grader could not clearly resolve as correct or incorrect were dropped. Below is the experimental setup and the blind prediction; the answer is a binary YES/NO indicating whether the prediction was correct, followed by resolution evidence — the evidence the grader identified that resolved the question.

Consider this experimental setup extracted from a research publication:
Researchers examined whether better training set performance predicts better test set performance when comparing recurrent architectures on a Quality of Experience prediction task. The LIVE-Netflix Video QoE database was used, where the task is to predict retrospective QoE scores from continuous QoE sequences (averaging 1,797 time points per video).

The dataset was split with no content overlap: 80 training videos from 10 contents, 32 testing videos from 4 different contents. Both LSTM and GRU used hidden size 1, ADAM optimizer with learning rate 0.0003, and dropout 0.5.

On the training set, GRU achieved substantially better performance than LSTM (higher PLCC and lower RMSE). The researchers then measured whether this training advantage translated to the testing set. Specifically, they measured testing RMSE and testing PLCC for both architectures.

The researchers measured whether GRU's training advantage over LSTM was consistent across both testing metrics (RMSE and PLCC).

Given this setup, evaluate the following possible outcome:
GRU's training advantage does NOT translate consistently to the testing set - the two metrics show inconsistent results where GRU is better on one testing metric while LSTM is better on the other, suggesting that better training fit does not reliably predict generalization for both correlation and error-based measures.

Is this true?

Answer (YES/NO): YES